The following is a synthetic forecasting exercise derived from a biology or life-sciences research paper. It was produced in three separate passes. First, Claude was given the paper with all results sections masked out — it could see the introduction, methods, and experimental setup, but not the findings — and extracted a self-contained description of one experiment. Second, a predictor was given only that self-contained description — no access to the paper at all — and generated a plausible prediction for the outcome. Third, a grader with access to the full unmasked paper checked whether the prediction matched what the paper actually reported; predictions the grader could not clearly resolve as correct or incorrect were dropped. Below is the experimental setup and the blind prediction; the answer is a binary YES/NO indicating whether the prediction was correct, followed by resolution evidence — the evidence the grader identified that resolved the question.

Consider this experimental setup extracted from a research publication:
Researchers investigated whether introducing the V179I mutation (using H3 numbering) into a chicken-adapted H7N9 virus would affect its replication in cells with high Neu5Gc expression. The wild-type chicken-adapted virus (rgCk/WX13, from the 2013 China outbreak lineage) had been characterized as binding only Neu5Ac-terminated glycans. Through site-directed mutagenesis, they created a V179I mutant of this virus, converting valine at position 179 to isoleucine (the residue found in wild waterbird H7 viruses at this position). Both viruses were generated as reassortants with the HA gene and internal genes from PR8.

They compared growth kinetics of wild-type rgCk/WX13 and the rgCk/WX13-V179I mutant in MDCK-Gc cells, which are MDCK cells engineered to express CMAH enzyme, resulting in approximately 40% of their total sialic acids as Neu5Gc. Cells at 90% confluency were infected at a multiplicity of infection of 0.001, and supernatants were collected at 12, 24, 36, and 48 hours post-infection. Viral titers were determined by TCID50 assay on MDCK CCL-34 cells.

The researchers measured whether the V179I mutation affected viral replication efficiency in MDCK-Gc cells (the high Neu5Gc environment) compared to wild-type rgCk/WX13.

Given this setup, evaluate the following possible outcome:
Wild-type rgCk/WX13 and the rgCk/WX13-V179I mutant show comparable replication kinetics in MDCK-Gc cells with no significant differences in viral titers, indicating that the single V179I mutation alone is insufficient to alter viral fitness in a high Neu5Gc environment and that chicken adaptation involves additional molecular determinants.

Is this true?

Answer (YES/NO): NO